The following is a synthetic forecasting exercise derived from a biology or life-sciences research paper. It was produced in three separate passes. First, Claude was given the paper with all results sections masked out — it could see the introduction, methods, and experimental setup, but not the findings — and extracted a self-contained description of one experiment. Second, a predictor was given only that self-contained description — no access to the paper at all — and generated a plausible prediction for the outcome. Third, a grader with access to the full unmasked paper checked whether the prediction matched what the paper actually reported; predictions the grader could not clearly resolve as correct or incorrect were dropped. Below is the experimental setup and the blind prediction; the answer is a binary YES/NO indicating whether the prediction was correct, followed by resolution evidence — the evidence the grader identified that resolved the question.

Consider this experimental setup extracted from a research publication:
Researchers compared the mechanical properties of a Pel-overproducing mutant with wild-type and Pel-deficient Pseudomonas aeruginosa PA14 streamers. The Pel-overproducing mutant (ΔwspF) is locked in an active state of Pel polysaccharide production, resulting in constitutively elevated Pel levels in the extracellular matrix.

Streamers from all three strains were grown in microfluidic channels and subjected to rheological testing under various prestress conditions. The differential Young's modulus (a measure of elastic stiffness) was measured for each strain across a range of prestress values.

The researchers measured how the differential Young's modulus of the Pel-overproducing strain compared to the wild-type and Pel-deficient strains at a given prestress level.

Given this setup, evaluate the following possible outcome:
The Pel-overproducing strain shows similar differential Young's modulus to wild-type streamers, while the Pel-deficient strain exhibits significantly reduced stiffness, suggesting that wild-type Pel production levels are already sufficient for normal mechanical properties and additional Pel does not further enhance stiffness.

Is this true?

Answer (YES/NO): NO